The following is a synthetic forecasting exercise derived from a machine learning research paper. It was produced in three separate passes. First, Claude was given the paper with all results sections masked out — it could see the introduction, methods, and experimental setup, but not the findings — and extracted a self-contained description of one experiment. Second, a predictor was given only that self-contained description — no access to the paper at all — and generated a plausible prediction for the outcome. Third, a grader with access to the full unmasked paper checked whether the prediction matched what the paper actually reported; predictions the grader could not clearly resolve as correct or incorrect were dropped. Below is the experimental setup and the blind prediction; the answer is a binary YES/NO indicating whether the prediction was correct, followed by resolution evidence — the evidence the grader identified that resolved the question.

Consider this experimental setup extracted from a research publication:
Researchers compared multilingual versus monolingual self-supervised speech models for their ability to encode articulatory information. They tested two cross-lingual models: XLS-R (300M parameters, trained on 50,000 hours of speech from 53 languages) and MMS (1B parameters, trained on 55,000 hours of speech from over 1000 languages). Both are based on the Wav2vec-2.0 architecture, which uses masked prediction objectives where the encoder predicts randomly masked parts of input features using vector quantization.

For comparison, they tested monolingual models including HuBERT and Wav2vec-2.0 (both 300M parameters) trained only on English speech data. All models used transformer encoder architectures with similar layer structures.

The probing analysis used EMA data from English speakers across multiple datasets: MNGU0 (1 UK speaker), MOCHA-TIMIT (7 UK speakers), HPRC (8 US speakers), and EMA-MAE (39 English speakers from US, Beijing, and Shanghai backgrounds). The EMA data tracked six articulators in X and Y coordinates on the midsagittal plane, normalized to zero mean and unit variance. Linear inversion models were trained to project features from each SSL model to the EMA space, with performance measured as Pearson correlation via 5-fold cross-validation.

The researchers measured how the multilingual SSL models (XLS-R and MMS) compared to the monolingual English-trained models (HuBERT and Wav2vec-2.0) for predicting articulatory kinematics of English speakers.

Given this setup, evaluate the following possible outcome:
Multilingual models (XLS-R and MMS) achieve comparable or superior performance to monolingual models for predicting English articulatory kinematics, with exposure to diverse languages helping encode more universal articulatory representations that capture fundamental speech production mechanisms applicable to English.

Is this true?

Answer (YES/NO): YES